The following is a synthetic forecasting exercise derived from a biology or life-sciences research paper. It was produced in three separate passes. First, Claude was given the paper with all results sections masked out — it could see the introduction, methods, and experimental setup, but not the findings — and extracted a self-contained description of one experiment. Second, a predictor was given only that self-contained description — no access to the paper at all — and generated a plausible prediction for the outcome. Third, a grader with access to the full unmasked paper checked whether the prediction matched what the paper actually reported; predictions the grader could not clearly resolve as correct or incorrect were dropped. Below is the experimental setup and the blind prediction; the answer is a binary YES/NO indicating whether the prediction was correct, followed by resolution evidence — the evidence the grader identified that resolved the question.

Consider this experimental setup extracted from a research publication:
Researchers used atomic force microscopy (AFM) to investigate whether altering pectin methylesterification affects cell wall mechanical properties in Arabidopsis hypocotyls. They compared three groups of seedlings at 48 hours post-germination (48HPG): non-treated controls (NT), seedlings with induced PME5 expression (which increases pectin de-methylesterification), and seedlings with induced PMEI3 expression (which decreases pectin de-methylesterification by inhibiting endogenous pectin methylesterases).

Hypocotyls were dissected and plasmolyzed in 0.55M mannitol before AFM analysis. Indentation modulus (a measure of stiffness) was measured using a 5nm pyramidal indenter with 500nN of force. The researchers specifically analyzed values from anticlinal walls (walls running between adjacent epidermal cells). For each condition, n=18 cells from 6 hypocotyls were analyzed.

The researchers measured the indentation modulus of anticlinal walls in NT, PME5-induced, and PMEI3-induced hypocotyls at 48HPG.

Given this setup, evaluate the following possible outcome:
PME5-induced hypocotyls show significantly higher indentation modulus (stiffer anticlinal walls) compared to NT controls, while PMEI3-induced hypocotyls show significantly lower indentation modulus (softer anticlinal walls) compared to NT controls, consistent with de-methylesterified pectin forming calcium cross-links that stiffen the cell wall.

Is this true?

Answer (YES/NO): YES